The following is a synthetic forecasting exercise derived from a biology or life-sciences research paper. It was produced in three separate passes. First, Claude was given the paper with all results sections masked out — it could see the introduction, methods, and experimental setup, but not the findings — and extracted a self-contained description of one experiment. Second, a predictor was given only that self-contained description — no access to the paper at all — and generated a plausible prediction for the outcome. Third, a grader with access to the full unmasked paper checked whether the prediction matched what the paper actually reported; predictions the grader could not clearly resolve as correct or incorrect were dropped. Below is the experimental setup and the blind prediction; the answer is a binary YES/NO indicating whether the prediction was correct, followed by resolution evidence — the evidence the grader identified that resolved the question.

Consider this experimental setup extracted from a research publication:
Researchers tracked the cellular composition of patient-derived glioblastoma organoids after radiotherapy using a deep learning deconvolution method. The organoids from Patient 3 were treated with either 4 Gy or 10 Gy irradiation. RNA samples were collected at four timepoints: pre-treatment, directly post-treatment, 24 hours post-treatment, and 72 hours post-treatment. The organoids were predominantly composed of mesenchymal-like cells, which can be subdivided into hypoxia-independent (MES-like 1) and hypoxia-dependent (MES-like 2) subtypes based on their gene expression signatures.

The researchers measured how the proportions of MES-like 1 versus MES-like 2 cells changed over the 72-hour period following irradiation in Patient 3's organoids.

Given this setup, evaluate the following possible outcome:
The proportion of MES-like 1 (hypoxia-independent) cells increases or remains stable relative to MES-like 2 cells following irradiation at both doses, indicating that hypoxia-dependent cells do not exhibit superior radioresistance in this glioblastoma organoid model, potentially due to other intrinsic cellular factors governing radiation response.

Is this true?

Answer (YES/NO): NO